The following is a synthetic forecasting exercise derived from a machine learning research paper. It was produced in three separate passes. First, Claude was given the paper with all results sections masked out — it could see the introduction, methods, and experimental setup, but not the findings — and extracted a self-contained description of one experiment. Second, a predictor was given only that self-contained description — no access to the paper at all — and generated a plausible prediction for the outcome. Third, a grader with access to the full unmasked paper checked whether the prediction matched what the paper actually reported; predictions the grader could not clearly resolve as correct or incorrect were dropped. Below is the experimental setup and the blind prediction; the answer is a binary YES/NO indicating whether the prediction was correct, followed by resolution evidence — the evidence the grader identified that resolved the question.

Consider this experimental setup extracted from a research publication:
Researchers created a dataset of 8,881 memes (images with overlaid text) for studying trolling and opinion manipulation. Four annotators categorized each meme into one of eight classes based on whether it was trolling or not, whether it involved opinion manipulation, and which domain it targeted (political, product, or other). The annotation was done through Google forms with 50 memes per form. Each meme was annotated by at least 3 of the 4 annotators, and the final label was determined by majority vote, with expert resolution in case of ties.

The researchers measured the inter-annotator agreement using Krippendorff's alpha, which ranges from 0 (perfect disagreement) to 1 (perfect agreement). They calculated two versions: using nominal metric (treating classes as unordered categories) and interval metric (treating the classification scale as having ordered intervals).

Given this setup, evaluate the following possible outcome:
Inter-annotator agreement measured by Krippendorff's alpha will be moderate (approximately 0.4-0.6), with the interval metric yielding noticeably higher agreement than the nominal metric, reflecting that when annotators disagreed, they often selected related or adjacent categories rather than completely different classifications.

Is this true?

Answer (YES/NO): NO